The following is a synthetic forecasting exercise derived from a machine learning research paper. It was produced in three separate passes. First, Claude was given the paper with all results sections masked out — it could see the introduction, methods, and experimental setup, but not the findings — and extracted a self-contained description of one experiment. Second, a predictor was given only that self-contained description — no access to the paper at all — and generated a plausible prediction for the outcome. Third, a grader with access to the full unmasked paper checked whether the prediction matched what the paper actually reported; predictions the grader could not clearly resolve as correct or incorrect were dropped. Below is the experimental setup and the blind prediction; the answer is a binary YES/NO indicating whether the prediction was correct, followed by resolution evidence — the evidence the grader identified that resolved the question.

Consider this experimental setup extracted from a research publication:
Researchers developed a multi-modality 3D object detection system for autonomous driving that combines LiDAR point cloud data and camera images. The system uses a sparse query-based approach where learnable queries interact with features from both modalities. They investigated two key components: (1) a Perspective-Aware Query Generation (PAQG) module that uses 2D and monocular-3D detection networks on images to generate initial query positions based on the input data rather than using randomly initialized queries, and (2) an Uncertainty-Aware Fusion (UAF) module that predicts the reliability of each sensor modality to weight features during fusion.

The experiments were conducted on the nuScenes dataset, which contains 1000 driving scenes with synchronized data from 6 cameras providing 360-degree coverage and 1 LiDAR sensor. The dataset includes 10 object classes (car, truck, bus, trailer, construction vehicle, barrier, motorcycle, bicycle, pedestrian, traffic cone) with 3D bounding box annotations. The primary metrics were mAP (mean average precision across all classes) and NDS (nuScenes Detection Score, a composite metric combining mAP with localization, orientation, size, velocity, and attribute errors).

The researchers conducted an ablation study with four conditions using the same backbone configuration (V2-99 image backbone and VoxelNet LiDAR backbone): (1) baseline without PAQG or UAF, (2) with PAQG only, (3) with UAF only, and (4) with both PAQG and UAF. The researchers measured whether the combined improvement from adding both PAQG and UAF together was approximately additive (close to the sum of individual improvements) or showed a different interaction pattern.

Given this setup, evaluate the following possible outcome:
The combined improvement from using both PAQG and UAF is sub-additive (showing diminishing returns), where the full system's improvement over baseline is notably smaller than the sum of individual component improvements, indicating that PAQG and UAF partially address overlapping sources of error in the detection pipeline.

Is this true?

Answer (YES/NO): YES